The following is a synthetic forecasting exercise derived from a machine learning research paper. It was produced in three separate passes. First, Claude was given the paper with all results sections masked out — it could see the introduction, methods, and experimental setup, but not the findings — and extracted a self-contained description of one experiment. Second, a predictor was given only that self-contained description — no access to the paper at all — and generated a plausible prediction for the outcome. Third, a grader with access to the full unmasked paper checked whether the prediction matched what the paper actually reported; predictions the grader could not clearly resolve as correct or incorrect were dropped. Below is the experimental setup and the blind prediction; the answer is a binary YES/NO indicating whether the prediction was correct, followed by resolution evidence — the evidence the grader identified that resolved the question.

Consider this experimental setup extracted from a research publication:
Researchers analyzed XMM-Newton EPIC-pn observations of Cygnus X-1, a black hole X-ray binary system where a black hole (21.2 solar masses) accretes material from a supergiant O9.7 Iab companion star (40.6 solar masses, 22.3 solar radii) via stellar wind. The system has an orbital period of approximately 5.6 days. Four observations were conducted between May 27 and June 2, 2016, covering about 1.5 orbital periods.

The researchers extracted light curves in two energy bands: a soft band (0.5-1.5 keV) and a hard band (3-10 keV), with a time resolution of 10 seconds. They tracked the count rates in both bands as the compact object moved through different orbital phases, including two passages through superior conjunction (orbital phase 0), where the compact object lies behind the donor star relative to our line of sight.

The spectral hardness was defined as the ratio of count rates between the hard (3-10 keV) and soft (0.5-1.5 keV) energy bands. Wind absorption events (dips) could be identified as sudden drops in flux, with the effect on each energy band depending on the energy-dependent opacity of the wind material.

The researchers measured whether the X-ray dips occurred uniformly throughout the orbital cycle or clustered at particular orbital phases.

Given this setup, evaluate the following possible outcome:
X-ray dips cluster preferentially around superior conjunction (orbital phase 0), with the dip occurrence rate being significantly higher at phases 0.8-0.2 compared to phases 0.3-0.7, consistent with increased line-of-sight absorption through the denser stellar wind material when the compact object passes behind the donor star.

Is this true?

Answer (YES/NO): YES